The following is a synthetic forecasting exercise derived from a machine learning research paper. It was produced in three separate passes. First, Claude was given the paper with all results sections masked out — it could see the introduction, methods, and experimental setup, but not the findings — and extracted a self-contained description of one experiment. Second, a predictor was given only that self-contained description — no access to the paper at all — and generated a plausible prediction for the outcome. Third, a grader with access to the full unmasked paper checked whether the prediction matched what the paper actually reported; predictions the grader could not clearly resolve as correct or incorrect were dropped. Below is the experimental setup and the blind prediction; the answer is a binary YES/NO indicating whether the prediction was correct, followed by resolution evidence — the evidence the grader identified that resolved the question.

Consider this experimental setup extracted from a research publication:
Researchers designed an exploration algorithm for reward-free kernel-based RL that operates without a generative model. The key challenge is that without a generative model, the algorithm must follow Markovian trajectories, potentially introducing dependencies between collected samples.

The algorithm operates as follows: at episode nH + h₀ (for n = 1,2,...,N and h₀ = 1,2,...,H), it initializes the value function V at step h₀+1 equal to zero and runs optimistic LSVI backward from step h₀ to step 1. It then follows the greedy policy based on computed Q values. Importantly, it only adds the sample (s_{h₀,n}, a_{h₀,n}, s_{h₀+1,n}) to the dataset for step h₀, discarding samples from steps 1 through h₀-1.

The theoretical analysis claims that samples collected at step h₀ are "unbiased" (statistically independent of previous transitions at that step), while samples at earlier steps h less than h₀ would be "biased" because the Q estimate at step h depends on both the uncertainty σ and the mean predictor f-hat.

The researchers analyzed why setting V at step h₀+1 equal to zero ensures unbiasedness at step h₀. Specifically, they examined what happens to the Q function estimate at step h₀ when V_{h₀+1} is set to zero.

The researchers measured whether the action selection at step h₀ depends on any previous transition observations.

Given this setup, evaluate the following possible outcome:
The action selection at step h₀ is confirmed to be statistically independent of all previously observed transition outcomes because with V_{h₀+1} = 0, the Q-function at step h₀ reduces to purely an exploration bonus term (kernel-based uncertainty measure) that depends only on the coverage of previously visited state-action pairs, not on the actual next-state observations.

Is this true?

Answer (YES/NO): YES